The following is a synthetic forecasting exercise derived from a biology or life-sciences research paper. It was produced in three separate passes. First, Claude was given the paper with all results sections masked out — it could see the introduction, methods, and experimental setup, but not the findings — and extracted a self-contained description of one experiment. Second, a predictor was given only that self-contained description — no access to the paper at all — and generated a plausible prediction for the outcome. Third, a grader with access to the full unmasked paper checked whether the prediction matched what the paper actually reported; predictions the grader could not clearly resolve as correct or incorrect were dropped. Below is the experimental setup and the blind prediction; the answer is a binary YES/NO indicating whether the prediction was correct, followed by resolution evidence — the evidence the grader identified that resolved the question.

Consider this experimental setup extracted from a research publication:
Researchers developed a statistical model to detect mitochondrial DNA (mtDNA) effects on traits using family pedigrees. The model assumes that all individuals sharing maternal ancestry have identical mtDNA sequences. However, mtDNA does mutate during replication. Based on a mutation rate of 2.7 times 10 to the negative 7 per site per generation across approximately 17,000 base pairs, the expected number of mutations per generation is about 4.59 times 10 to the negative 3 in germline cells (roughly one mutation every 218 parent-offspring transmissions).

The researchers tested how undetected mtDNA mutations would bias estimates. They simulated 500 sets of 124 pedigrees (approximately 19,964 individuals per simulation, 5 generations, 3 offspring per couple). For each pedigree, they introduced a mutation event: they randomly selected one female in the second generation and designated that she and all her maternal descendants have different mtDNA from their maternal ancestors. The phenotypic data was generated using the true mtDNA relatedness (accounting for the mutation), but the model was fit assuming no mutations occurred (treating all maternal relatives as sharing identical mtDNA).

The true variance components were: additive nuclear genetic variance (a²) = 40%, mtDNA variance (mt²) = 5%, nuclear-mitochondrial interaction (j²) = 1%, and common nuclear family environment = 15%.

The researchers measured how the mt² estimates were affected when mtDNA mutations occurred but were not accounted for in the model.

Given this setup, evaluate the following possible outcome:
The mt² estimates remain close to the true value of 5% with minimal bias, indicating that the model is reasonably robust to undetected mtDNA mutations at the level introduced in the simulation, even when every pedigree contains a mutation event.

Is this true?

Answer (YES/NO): NO